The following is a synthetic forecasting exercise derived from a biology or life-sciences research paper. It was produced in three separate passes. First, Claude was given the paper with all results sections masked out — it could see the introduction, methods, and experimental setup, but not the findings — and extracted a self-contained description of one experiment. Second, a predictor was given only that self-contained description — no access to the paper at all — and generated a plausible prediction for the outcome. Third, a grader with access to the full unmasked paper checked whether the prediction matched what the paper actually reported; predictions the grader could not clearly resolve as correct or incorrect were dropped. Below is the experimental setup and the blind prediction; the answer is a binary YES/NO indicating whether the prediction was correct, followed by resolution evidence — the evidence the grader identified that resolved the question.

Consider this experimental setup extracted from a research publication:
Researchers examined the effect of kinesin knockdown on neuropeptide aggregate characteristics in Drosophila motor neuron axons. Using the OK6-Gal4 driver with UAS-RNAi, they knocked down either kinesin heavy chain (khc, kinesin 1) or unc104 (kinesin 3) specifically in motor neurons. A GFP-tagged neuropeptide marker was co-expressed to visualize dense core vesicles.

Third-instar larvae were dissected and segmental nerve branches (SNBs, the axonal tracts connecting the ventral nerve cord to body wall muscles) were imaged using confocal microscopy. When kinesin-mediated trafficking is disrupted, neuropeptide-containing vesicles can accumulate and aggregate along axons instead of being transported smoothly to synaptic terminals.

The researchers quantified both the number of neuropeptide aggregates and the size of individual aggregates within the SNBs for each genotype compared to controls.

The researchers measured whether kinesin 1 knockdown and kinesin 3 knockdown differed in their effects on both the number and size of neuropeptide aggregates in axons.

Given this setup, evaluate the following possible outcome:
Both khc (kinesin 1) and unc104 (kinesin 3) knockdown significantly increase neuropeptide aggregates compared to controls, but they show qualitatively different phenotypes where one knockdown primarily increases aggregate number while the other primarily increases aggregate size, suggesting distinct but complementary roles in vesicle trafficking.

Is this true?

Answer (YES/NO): NO